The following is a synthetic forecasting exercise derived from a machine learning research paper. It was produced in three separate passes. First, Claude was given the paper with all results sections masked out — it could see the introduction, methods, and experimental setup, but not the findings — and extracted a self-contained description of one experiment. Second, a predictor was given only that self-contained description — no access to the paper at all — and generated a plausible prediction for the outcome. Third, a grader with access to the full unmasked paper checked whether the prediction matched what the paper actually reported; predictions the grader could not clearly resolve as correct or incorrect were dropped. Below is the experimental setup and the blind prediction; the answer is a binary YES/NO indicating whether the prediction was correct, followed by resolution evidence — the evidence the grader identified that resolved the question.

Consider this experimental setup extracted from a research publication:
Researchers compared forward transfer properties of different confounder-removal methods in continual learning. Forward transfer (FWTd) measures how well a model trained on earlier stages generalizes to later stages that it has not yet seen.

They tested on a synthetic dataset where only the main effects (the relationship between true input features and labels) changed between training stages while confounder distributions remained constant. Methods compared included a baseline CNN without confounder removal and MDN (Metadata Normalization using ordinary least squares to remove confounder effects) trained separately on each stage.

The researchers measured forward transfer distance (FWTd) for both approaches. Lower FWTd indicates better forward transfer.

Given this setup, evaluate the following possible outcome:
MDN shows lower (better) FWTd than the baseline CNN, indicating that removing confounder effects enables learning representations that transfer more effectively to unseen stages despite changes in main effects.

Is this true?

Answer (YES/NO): YES